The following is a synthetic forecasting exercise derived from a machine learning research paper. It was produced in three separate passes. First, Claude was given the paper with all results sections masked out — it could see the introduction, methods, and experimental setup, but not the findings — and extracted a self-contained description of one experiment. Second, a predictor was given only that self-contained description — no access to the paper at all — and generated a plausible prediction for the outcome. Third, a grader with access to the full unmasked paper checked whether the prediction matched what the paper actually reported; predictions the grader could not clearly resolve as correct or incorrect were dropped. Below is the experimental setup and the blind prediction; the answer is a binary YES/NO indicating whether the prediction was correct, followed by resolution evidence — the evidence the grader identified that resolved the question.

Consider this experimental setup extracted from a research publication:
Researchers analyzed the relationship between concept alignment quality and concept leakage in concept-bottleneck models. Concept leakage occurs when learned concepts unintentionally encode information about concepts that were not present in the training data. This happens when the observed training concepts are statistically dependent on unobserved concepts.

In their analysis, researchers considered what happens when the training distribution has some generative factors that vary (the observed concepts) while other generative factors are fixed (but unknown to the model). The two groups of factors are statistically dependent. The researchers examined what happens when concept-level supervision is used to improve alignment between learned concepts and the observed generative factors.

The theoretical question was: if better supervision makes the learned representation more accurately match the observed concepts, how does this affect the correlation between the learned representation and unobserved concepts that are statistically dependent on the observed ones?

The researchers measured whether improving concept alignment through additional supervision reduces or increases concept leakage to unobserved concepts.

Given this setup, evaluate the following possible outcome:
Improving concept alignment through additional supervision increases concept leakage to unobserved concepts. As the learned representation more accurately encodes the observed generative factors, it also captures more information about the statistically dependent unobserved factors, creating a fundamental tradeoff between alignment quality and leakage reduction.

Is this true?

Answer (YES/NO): YES